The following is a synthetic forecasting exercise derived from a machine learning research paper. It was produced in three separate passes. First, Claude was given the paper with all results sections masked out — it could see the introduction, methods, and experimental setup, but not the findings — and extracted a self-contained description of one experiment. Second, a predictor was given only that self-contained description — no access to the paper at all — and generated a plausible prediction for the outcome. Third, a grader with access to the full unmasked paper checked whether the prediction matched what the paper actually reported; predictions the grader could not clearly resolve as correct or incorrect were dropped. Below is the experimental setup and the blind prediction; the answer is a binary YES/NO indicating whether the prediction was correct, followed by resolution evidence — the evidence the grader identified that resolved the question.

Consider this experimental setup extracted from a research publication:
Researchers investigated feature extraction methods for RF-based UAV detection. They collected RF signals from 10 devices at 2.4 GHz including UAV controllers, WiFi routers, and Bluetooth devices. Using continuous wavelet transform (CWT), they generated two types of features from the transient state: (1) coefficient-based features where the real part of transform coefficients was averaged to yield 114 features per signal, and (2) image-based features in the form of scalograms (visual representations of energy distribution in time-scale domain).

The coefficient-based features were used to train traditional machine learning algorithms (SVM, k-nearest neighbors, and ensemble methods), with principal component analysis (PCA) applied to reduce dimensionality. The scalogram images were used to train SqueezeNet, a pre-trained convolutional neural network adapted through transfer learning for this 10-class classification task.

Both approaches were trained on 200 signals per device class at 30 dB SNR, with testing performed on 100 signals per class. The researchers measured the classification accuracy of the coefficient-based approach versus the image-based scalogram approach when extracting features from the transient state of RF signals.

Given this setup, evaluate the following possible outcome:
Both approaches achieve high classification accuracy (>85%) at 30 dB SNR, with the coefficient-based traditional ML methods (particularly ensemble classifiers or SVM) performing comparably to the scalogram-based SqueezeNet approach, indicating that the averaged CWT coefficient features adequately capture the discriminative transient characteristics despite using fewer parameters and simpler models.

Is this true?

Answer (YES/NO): NO